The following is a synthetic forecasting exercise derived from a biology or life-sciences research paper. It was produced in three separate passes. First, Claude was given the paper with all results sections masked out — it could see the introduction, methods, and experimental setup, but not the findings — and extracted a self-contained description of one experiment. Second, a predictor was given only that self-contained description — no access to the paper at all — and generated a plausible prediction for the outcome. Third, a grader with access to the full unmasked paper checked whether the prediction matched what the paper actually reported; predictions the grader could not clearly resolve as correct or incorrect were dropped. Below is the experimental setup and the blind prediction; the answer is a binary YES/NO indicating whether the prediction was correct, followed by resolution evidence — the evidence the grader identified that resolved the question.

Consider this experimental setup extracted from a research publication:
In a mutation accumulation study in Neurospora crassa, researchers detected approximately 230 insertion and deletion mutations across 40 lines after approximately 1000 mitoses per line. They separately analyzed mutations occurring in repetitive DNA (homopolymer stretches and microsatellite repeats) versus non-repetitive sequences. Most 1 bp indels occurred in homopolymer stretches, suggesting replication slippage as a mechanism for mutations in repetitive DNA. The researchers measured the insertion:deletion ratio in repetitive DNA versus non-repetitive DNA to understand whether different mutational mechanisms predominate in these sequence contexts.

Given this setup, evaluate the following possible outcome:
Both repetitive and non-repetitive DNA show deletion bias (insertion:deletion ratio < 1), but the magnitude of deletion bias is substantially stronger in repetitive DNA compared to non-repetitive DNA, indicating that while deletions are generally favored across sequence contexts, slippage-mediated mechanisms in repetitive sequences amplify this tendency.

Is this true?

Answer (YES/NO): NO